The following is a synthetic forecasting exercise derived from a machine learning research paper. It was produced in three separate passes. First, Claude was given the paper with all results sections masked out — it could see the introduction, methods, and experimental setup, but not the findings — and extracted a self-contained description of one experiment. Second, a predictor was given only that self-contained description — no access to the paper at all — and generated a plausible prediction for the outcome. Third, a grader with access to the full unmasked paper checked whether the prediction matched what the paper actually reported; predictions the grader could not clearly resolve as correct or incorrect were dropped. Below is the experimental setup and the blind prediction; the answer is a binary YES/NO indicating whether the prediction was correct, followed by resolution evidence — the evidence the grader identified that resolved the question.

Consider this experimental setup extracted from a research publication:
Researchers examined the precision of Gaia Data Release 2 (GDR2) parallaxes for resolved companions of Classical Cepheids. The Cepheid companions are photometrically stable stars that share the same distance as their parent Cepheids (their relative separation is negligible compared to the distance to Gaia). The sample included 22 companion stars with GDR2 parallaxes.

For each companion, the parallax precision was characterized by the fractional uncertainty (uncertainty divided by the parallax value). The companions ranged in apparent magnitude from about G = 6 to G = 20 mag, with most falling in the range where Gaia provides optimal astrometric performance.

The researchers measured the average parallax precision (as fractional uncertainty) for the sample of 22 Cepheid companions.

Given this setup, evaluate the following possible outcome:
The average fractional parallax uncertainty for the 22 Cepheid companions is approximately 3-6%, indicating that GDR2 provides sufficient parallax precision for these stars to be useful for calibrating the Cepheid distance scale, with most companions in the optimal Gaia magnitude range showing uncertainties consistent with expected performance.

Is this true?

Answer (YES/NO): NO